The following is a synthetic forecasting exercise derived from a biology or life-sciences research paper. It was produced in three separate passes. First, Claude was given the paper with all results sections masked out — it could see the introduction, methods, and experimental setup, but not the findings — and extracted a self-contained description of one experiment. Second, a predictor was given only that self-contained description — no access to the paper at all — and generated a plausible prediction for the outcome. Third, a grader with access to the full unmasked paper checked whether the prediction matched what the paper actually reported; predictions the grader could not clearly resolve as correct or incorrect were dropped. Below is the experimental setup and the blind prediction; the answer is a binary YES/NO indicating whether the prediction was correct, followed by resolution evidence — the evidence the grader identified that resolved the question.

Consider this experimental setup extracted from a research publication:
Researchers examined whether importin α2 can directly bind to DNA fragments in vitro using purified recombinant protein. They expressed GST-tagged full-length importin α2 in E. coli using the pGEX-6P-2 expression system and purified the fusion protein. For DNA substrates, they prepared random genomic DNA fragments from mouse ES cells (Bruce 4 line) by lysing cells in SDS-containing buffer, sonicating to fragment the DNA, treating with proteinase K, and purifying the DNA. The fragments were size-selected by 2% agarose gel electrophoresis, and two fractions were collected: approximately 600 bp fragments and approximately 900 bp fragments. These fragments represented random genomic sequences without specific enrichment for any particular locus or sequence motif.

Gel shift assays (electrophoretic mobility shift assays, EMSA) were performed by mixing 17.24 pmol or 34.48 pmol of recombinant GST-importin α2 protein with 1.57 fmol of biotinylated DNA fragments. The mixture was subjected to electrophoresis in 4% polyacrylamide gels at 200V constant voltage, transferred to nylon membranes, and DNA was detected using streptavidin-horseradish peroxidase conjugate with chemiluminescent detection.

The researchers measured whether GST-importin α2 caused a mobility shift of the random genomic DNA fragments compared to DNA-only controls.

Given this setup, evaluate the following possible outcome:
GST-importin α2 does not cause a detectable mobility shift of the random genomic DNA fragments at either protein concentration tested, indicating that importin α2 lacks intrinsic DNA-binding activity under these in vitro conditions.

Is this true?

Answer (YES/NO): NO